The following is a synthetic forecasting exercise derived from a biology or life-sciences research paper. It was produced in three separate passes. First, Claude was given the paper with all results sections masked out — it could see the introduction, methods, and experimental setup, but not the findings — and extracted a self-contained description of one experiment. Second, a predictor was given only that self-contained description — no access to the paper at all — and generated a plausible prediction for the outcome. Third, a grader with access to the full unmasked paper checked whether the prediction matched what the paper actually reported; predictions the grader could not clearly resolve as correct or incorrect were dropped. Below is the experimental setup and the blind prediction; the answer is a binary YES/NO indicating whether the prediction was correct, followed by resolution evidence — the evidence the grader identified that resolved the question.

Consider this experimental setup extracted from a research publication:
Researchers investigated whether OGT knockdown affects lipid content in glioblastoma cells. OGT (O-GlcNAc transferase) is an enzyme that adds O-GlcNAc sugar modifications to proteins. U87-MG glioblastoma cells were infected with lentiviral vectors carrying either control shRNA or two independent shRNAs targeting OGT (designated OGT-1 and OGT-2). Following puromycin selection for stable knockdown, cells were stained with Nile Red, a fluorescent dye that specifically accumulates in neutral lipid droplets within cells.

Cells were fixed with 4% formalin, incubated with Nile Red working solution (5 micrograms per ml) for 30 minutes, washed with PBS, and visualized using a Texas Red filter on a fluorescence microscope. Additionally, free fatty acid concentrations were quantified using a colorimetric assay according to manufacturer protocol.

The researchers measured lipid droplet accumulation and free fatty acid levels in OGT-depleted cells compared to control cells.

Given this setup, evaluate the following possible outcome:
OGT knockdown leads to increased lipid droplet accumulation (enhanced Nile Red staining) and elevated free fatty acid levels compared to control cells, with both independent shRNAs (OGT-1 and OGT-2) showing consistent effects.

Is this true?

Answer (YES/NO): NO